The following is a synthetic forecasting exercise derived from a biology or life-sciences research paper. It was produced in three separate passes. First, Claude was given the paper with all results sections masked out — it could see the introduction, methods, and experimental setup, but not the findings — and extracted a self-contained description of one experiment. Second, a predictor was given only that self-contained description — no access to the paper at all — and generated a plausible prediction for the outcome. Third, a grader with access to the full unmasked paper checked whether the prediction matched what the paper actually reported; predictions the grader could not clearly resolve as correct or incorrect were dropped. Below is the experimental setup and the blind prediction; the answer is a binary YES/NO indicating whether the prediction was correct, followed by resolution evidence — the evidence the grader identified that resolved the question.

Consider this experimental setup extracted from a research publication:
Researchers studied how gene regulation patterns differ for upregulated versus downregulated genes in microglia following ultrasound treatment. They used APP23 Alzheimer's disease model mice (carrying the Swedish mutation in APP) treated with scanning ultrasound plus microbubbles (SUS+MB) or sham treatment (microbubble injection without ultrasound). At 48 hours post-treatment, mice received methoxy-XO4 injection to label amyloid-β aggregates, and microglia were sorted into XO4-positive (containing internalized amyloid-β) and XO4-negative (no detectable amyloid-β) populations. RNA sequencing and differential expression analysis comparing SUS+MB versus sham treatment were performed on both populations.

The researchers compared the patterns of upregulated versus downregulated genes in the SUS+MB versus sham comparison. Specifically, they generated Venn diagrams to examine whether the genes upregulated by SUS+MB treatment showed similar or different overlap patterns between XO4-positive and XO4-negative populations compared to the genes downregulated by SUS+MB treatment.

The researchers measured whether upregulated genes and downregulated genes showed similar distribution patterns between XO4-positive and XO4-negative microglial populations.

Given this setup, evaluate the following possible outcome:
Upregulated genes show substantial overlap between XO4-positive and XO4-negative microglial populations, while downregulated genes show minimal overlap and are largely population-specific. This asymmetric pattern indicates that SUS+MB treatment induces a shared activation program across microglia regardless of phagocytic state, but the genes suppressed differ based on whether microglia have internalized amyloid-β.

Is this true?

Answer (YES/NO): YES